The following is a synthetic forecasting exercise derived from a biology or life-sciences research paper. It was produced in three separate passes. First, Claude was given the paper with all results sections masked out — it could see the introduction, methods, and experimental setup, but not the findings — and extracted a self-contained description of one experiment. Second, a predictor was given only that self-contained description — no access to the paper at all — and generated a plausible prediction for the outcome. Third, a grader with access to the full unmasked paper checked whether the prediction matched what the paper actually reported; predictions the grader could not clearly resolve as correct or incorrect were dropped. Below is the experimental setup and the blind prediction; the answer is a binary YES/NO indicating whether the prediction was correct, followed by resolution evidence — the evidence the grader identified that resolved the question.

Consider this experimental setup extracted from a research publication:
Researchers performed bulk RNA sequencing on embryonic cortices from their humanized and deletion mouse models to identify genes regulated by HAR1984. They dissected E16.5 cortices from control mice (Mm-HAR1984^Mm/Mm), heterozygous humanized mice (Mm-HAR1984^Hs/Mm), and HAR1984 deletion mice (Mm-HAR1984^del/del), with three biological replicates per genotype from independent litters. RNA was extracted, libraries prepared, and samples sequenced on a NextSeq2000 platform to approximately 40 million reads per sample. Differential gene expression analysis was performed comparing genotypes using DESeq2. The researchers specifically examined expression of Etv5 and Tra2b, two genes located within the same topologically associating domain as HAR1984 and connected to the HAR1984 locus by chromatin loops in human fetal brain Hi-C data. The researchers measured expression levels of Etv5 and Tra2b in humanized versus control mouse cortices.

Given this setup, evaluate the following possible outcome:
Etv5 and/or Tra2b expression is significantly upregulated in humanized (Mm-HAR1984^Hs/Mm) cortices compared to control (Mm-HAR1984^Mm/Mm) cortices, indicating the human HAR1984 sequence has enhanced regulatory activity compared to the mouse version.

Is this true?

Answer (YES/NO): YES